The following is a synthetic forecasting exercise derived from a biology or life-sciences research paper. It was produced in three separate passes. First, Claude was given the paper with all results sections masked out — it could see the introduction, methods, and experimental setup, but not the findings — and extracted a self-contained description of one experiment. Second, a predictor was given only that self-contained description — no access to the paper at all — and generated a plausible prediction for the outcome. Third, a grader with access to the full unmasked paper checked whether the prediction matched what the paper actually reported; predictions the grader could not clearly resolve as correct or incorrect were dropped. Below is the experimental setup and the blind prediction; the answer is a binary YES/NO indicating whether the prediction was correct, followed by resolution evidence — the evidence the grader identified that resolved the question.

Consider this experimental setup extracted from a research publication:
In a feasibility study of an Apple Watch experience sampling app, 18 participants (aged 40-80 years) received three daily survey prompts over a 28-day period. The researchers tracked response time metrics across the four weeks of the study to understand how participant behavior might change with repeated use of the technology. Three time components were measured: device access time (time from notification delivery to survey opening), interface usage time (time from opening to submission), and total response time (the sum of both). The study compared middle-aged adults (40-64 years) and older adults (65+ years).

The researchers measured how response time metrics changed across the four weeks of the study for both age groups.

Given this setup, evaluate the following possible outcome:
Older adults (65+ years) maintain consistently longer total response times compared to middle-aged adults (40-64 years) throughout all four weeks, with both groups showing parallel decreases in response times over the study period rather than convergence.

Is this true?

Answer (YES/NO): NO